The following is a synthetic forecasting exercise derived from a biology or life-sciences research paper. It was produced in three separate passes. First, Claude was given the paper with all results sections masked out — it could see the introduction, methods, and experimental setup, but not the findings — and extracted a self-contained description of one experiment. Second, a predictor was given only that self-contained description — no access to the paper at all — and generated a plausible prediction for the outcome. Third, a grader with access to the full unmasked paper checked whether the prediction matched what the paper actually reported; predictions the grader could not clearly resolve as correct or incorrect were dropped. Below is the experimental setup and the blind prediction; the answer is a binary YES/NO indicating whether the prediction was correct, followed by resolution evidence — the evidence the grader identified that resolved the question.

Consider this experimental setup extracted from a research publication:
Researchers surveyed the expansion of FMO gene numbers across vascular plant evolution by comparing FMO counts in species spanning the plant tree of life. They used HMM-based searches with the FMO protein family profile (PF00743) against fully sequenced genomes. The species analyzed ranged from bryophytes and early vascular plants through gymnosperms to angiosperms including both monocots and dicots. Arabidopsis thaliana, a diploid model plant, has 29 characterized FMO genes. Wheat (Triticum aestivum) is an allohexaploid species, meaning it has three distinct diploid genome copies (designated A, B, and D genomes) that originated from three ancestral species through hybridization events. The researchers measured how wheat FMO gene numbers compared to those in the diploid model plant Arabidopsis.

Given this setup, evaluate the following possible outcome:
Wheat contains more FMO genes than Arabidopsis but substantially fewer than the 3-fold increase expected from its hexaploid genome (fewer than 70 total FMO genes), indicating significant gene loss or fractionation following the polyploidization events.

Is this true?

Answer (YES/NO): NO